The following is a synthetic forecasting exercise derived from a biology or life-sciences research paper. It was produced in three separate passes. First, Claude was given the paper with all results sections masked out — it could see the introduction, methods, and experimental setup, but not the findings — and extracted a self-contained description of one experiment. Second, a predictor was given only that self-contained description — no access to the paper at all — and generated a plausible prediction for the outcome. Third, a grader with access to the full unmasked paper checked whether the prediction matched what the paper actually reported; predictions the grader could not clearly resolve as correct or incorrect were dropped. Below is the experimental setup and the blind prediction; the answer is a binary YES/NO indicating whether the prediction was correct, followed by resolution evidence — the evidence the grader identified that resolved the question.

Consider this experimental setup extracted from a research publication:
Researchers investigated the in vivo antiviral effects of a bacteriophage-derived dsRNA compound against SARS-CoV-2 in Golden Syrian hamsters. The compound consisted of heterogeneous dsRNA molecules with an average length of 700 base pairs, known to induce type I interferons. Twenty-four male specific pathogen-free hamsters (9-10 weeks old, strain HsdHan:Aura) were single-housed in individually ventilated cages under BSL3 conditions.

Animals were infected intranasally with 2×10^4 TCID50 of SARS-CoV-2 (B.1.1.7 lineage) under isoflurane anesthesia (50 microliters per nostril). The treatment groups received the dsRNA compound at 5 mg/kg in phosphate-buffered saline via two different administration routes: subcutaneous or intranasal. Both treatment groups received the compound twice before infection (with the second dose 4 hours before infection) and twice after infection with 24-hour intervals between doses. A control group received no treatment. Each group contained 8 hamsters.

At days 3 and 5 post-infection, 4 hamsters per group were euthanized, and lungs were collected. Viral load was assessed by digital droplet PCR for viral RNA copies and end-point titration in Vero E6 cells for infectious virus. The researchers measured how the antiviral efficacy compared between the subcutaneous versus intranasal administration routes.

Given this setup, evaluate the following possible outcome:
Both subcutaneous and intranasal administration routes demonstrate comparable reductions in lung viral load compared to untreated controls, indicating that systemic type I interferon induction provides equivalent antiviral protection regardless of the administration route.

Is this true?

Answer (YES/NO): NO